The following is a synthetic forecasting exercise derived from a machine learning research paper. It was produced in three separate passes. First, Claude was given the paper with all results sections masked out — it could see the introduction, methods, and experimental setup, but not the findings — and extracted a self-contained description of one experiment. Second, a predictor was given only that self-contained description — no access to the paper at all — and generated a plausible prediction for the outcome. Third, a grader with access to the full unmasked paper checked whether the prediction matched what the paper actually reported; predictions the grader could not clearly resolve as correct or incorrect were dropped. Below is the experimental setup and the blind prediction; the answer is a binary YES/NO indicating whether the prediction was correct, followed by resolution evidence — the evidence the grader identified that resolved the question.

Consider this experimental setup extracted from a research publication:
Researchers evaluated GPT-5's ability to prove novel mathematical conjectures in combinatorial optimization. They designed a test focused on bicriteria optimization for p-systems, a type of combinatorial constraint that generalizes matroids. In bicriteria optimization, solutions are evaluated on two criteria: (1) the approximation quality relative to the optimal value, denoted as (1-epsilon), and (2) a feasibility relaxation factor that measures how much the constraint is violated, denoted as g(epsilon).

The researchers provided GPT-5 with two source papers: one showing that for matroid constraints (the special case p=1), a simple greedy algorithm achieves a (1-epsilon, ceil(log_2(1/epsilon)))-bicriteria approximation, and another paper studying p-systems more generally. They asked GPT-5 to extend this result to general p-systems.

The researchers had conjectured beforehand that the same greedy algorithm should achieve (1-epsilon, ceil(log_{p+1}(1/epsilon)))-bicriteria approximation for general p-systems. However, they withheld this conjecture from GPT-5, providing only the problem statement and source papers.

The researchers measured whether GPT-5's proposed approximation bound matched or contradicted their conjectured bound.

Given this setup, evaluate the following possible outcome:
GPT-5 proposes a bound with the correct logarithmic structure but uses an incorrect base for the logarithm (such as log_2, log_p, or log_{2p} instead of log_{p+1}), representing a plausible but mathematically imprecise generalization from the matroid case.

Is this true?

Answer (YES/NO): NO